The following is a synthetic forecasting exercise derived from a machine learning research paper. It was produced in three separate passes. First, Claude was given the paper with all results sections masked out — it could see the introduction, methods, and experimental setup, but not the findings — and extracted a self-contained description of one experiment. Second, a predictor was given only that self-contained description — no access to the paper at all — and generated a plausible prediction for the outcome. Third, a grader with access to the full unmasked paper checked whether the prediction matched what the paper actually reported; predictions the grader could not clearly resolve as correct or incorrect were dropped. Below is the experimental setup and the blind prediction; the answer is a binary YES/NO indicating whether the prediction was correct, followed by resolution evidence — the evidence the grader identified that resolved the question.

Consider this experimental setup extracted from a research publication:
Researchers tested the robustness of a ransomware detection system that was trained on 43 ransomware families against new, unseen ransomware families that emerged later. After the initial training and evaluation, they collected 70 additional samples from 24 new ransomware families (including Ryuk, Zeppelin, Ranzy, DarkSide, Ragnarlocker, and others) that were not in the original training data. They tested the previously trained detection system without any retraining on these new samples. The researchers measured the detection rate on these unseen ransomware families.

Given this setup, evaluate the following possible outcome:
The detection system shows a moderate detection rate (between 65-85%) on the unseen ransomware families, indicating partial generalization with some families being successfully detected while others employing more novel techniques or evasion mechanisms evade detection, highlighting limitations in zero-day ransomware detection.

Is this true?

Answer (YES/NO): NO